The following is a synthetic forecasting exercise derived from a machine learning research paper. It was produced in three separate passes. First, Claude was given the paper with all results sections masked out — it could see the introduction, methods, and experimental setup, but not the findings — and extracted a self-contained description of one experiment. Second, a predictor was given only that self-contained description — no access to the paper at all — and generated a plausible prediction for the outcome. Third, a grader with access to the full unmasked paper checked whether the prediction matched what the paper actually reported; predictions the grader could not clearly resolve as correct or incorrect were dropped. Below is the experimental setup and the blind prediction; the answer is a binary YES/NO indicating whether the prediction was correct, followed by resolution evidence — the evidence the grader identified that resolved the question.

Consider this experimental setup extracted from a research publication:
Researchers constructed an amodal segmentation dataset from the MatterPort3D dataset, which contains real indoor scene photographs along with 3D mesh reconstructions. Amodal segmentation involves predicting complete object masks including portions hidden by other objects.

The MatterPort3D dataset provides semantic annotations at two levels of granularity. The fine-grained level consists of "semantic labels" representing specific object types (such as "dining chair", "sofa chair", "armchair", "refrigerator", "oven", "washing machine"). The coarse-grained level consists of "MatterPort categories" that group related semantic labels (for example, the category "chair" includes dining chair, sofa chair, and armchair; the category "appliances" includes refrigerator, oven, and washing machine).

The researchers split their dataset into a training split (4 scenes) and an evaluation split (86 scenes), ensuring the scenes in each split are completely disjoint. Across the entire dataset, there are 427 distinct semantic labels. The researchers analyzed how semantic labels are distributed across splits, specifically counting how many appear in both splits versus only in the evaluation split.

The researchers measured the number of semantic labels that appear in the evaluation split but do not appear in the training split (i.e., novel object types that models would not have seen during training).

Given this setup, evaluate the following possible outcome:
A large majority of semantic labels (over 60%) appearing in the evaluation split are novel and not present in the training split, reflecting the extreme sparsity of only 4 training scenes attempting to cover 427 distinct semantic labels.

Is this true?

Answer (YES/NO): YES